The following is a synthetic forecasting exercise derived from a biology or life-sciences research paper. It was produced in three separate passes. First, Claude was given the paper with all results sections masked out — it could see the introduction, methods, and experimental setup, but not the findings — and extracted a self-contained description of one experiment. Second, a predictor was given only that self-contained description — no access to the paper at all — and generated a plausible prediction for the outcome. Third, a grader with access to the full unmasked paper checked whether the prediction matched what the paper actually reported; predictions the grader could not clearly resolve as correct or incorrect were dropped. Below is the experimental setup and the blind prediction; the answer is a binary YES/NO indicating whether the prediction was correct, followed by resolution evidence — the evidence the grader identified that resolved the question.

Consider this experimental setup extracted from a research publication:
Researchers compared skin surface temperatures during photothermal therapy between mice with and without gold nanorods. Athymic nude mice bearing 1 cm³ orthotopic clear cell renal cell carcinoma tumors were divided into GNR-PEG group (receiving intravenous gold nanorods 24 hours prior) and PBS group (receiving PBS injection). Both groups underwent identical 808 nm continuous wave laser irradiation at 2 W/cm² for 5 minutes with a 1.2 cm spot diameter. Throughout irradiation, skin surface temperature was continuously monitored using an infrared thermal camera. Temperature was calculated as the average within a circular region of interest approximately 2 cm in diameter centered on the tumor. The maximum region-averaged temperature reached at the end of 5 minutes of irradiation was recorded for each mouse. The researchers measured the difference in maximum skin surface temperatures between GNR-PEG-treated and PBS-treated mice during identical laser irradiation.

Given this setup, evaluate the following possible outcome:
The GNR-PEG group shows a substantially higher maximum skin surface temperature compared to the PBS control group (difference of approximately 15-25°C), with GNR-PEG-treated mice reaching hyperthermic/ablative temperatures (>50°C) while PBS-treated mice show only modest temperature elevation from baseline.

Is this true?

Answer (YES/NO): NO